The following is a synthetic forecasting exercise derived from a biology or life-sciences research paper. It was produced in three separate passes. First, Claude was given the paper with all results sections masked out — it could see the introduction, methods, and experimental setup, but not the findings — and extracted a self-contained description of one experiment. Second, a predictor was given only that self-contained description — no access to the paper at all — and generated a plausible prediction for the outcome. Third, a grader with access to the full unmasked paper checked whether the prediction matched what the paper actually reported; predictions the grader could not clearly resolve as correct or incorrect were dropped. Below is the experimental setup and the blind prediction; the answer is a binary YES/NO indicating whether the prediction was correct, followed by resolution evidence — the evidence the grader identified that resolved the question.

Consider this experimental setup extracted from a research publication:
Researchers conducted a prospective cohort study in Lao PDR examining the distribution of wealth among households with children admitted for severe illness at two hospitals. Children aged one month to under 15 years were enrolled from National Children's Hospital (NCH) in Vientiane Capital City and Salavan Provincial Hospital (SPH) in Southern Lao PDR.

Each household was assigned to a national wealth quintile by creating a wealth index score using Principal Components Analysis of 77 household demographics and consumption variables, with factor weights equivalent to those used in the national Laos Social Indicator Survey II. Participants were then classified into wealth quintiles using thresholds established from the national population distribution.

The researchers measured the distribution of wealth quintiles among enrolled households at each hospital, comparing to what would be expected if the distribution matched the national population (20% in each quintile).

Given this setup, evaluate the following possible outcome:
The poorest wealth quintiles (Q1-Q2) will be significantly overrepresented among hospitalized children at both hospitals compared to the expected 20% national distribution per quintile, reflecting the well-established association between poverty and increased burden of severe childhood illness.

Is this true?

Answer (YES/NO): NO